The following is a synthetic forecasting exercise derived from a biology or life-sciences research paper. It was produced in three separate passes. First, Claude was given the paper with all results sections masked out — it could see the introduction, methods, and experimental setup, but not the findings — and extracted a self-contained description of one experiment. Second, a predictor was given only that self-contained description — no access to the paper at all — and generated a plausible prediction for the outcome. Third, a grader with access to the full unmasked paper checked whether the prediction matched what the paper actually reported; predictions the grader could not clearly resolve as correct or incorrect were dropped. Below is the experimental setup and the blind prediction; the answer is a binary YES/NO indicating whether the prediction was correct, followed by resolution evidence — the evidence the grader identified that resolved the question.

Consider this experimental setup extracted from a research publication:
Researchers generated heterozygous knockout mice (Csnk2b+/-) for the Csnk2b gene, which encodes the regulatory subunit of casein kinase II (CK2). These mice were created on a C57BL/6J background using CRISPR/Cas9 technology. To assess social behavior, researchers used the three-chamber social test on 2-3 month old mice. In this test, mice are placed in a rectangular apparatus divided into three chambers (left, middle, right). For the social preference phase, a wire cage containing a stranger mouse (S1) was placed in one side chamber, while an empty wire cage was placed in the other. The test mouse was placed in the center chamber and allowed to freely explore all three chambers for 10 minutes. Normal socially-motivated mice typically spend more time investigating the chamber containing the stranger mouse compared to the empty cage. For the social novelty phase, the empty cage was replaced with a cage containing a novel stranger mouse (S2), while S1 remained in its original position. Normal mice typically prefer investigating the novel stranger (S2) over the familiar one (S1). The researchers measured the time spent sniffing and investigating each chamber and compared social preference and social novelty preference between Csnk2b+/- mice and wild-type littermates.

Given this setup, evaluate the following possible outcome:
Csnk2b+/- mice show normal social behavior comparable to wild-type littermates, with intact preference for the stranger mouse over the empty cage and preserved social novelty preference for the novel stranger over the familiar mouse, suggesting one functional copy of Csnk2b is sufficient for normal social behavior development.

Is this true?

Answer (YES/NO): NO